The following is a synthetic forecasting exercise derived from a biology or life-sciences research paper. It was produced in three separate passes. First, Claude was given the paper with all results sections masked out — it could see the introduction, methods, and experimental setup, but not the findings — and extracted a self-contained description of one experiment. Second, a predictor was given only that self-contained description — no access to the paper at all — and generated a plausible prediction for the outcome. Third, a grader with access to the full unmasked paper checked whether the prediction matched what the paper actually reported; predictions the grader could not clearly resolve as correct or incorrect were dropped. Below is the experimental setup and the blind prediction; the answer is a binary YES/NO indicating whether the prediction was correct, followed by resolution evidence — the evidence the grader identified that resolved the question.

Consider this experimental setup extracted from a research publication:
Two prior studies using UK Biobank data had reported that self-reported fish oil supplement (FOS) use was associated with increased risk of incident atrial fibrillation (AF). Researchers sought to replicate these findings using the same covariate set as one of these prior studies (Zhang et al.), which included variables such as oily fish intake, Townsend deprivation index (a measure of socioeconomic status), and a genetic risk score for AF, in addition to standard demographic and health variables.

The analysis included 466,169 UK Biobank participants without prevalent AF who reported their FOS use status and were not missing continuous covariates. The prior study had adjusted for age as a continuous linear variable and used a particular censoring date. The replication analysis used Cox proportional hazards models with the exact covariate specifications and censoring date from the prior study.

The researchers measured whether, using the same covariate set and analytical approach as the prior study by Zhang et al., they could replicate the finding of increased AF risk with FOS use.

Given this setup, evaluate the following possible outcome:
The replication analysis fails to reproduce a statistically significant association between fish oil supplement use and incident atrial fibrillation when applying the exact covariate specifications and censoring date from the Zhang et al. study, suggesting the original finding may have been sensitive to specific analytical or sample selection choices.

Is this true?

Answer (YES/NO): NO